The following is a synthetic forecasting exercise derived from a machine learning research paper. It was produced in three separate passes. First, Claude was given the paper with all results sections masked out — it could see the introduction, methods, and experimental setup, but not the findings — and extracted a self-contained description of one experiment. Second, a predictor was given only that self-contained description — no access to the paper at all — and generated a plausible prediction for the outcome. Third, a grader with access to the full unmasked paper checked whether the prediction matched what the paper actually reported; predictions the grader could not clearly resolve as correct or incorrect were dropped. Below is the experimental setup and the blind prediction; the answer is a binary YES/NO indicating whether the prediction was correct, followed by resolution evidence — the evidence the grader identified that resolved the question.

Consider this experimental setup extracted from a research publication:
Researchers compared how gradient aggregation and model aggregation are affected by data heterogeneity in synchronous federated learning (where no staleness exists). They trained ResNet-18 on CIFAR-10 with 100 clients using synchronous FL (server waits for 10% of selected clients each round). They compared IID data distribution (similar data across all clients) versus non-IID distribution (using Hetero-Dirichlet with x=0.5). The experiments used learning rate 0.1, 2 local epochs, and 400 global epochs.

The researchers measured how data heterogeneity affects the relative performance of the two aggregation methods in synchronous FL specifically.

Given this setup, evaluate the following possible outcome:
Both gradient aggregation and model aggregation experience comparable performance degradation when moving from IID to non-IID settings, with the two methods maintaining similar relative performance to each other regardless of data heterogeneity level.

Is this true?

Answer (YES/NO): YES